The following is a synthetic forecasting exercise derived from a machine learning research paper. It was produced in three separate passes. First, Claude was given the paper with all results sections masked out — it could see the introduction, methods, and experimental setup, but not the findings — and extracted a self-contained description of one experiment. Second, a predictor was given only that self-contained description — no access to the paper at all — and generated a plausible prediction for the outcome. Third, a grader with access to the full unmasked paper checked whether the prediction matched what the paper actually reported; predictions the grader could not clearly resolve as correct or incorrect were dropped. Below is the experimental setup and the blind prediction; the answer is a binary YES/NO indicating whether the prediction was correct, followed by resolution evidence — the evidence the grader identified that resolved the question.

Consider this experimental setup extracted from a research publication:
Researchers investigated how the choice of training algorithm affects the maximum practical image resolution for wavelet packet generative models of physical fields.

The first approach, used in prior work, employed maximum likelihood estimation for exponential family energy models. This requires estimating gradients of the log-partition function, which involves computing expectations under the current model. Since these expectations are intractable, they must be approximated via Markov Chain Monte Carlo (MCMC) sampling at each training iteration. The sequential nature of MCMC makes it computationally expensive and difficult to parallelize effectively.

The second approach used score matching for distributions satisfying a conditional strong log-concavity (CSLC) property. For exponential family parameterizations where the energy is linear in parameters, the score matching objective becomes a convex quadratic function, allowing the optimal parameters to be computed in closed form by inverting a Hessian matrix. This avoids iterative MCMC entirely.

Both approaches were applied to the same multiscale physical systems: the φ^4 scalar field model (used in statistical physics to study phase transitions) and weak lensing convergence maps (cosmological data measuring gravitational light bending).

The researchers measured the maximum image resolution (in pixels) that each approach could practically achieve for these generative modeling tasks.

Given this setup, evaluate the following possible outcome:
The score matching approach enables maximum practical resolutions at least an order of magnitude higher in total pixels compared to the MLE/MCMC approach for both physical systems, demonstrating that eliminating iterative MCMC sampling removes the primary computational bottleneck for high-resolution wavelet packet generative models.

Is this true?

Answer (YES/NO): YES